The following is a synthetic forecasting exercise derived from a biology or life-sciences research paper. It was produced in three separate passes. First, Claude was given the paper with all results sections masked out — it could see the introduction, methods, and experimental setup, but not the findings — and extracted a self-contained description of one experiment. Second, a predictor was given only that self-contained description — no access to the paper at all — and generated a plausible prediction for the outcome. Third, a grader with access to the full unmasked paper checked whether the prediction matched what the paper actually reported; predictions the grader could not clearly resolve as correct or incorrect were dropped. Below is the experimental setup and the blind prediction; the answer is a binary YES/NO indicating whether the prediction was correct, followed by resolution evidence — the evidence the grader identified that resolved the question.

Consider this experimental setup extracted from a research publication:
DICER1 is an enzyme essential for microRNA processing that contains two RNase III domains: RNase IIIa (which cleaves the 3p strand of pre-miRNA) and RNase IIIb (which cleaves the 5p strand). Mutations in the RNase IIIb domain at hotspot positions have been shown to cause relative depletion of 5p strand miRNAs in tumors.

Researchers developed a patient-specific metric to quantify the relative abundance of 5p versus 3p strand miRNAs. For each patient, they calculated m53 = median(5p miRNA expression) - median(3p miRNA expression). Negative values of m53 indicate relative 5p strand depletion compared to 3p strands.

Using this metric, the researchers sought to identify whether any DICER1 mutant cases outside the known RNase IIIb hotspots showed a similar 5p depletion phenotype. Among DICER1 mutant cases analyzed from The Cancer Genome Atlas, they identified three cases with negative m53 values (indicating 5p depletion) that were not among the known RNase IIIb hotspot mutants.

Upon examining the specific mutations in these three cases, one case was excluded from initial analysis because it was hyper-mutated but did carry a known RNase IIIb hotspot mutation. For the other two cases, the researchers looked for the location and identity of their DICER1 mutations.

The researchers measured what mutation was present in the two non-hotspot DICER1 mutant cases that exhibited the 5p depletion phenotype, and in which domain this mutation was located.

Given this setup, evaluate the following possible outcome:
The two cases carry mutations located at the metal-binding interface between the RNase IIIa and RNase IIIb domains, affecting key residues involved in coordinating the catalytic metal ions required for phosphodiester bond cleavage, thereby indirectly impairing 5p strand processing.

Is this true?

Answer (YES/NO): NO